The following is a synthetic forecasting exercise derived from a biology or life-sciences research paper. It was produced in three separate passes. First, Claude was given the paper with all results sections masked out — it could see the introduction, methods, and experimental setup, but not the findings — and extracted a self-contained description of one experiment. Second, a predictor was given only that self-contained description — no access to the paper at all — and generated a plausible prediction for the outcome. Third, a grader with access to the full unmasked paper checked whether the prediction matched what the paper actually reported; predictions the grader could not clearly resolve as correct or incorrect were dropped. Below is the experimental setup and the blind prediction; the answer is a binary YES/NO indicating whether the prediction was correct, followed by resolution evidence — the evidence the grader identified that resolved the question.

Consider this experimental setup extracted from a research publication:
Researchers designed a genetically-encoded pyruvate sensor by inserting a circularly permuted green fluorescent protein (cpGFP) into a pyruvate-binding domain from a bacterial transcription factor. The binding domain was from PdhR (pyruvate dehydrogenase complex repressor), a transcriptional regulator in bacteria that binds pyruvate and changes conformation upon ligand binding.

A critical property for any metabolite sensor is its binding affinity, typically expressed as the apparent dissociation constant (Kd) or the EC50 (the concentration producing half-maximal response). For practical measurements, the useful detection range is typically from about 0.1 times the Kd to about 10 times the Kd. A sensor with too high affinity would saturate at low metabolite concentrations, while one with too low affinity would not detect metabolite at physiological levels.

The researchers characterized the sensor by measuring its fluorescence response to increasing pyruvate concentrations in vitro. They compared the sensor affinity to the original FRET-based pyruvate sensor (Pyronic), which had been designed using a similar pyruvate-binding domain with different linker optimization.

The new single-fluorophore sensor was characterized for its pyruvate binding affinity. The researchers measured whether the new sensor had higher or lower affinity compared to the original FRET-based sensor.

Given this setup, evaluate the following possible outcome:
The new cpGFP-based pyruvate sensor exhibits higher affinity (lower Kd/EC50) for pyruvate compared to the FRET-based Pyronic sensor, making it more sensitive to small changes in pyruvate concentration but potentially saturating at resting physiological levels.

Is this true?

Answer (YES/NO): NO